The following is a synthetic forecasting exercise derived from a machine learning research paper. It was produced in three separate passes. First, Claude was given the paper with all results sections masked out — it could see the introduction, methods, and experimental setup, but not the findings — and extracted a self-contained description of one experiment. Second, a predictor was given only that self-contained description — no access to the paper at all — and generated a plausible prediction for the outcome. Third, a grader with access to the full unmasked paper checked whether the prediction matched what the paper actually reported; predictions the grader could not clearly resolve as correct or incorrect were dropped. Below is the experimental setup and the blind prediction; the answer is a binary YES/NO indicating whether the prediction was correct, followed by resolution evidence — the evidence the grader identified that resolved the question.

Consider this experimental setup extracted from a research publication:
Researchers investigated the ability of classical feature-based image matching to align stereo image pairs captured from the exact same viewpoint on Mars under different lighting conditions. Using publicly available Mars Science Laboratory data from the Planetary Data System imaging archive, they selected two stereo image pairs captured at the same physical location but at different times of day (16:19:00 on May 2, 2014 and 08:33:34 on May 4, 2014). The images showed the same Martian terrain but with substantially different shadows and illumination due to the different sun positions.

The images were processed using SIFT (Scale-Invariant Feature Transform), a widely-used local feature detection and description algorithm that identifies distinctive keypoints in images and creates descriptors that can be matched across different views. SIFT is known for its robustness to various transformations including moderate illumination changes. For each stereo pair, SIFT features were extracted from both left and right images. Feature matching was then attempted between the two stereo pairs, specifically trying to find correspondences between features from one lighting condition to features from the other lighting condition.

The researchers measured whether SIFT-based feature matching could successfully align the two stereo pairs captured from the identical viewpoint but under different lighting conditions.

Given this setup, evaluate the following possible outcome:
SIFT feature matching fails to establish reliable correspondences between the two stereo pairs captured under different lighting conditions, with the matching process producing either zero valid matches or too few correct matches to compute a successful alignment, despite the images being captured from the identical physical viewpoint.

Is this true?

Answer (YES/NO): YES